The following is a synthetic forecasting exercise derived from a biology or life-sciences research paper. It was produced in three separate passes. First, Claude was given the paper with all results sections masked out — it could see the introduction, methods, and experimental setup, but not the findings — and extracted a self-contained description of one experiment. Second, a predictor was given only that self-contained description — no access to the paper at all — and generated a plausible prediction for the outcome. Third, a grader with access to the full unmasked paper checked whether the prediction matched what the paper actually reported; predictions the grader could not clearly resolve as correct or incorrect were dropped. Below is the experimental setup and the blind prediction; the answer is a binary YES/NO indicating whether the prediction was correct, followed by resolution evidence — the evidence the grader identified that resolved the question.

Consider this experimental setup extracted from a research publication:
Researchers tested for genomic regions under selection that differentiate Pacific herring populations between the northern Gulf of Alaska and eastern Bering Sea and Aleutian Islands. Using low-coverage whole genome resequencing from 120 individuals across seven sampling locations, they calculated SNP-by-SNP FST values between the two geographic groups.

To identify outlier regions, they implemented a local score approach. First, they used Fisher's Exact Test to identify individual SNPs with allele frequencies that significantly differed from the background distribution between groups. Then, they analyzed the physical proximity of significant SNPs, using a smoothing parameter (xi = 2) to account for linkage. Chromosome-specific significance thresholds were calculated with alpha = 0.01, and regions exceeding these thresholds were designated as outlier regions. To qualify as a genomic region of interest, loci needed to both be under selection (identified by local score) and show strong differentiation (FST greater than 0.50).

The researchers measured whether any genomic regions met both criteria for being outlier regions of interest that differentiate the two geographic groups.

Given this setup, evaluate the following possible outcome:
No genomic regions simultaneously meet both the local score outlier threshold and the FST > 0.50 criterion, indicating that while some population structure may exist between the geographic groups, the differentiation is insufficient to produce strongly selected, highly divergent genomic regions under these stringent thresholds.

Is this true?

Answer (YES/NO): NO